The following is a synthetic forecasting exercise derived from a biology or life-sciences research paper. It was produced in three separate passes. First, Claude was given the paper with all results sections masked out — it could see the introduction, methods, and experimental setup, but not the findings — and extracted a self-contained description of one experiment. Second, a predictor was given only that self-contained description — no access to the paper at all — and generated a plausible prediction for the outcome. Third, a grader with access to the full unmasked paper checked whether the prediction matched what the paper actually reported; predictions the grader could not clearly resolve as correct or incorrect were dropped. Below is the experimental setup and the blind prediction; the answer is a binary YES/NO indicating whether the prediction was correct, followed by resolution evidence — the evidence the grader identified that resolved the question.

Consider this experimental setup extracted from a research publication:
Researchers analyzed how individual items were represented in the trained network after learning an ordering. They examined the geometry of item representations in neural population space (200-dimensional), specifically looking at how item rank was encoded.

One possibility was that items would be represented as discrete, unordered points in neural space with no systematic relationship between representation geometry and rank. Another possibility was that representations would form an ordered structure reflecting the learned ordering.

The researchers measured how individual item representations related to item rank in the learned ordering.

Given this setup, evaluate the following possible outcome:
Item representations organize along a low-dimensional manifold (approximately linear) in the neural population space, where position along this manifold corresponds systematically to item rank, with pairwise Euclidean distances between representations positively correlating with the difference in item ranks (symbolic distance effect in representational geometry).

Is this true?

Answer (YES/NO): YES